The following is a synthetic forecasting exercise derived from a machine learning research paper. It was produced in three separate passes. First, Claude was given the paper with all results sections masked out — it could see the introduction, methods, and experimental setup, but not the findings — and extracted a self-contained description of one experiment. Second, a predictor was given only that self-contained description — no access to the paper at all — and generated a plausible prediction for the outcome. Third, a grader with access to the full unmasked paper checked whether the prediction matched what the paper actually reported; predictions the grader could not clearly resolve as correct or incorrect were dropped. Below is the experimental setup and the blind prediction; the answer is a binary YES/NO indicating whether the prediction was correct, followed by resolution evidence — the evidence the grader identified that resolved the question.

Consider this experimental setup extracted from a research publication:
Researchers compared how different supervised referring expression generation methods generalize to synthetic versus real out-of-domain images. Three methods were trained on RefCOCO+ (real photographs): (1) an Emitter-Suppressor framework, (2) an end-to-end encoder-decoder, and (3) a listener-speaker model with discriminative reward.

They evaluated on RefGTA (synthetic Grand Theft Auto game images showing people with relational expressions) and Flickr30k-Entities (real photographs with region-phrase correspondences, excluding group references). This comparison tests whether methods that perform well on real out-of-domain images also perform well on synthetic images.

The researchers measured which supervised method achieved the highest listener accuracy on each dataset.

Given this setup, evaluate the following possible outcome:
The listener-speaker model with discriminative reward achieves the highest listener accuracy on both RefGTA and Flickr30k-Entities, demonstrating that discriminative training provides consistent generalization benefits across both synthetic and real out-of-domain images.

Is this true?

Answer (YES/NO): NO